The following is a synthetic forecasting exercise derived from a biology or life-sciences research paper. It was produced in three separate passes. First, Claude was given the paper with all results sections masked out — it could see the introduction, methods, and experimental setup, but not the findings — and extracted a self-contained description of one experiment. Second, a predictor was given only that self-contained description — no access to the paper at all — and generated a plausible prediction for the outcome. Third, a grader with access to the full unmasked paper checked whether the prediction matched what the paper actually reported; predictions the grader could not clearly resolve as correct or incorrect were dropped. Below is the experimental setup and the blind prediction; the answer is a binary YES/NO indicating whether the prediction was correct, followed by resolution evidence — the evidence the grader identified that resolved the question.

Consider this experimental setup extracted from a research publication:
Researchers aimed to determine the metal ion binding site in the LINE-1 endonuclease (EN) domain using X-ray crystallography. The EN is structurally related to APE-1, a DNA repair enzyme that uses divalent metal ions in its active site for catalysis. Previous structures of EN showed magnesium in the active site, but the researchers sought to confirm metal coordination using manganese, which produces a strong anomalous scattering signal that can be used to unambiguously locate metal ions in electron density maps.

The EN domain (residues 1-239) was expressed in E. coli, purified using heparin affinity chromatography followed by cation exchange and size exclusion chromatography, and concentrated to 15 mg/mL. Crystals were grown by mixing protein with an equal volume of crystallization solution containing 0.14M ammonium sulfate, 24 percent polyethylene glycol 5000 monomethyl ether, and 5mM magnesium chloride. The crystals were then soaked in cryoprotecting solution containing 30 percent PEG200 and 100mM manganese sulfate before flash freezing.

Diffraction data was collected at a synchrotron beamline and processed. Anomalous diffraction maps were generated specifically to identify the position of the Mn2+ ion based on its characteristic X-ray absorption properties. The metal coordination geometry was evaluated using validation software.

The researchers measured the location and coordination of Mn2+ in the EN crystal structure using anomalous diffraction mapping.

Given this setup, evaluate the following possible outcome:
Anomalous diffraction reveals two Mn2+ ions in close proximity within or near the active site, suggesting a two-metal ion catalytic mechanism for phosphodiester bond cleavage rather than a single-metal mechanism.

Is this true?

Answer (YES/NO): NO